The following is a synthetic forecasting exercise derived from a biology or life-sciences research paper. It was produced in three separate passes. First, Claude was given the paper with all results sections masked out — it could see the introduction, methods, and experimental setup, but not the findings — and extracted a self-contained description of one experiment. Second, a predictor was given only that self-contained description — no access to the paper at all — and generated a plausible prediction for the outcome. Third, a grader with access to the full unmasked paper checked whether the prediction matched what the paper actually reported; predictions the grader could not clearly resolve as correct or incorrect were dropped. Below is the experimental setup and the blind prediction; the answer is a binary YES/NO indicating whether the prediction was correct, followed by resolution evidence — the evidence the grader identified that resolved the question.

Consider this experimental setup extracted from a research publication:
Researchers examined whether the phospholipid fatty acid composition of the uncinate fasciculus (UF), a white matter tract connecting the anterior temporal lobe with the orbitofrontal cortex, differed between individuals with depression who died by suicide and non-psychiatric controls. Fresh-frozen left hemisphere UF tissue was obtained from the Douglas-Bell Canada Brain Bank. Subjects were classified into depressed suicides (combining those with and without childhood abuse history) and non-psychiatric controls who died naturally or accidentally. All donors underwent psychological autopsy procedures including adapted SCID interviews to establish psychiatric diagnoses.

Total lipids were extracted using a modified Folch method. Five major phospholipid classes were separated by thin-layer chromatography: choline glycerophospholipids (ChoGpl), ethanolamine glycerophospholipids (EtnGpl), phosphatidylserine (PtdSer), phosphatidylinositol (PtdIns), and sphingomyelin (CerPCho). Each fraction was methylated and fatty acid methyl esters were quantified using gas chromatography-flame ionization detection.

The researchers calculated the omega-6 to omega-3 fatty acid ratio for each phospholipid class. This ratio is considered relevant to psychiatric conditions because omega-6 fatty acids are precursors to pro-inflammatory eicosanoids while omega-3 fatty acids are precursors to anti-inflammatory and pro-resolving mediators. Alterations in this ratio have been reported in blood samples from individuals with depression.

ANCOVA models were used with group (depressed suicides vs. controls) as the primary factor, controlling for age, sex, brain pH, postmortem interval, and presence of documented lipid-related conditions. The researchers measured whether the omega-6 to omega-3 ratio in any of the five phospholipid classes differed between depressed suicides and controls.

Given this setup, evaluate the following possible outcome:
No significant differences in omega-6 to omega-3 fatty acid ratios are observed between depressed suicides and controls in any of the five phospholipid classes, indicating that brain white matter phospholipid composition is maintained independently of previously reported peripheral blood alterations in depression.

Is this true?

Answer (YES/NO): YES